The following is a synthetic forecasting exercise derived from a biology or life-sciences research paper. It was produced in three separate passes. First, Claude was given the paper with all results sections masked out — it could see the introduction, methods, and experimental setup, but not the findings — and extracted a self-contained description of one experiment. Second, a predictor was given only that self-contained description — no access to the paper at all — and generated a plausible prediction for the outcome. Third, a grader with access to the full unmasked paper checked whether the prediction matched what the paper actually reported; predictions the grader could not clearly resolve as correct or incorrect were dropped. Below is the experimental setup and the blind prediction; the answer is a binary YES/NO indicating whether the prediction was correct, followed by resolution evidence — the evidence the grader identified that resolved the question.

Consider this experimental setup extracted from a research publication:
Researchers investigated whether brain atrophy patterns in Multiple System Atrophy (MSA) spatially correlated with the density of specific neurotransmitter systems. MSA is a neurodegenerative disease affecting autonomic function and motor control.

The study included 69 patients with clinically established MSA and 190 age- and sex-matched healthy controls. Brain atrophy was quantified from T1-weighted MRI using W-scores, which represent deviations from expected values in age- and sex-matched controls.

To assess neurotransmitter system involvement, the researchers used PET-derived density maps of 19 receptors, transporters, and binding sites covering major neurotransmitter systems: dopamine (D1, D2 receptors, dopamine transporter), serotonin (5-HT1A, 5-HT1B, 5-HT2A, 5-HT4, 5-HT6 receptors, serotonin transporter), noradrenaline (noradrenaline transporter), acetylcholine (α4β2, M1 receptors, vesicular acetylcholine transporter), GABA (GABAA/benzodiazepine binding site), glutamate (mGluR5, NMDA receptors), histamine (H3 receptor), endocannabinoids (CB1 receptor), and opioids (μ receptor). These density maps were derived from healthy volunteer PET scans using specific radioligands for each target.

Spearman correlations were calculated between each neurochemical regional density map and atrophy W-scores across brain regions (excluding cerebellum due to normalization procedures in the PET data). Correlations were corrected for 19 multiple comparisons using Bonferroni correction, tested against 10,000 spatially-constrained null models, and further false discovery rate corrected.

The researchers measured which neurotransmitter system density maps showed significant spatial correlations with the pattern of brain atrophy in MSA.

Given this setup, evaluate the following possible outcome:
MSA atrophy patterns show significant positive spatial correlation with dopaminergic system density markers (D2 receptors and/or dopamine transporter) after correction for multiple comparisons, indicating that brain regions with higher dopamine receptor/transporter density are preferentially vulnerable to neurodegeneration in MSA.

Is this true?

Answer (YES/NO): NO